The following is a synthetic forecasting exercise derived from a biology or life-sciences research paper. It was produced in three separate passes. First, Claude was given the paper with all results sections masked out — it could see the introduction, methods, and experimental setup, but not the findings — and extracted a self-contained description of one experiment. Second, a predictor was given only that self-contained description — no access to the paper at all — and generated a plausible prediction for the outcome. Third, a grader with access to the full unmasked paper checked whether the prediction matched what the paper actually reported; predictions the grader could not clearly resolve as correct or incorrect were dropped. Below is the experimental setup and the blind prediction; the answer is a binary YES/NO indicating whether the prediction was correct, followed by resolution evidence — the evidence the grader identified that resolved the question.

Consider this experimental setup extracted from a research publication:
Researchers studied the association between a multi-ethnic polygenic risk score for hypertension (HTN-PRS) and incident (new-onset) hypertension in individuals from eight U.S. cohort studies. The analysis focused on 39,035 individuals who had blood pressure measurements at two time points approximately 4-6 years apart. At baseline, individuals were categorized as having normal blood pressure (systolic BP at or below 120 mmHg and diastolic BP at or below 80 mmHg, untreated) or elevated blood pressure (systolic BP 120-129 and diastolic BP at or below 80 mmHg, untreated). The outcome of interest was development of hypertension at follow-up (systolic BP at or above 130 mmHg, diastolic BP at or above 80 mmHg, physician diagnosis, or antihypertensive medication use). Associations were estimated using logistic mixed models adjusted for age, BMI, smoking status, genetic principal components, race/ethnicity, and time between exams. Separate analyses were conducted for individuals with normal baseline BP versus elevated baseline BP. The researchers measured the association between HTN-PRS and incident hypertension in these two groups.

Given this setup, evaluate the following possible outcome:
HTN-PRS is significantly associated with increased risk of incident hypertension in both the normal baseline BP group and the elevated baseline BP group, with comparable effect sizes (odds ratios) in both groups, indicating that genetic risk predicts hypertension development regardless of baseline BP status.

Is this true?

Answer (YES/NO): NO